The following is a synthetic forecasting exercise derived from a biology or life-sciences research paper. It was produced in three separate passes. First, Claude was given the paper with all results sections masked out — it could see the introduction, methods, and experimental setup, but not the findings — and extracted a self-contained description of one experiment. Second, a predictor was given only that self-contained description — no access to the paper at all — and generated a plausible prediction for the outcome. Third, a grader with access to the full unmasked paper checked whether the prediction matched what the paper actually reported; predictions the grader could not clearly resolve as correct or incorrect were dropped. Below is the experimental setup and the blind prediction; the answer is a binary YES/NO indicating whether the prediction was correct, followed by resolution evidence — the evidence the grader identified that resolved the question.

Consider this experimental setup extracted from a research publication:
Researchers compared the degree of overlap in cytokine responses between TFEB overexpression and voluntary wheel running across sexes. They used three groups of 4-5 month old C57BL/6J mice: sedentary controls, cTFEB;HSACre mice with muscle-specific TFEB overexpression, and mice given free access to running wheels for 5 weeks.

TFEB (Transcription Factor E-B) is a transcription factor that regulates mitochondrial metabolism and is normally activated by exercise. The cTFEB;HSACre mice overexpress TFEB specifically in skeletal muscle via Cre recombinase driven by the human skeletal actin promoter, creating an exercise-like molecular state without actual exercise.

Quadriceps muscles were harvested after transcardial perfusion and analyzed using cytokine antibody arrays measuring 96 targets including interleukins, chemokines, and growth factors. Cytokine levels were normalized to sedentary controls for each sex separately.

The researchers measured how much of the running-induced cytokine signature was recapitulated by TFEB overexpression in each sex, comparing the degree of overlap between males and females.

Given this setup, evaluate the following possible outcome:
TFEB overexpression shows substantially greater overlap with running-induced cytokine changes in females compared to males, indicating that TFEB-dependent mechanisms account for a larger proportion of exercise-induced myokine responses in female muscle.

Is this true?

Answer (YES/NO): NO